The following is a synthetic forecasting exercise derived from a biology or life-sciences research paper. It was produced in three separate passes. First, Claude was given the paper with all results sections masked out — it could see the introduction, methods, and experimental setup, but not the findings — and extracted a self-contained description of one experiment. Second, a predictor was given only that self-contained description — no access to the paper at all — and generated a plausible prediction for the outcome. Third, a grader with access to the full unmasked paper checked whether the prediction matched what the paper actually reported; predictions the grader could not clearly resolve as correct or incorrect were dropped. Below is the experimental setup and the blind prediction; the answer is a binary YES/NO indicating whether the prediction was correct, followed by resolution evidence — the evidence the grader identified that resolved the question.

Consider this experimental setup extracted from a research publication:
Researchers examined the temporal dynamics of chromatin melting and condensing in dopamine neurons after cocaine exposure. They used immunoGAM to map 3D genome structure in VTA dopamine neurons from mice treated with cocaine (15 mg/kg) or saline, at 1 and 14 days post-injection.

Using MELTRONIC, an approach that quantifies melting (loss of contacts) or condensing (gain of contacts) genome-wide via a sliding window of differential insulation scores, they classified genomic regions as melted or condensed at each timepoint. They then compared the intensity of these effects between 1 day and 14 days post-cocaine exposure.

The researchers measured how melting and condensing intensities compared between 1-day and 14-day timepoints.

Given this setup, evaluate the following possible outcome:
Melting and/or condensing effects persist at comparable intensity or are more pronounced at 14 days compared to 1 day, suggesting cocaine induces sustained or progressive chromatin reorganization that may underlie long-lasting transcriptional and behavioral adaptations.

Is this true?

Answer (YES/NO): NO